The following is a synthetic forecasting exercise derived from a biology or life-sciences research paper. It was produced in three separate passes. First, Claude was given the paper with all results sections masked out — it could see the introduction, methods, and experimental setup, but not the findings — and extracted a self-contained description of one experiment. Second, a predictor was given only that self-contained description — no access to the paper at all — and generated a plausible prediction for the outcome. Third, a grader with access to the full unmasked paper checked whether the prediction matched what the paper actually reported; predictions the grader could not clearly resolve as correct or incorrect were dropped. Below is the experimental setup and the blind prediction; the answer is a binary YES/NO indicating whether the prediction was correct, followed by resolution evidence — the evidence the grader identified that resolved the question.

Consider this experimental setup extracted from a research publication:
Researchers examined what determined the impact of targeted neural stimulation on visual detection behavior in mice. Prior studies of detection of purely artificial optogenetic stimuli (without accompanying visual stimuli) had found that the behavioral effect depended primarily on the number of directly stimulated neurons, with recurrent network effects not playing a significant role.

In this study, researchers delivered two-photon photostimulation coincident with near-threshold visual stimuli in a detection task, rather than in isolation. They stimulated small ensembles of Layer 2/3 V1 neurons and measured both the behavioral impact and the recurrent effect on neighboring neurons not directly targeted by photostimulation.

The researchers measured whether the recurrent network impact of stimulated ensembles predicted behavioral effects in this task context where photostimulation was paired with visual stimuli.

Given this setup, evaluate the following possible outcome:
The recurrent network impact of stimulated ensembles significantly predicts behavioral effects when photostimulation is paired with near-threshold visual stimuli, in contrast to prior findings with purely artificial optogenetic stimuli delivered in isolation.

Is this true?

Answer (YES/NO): YES